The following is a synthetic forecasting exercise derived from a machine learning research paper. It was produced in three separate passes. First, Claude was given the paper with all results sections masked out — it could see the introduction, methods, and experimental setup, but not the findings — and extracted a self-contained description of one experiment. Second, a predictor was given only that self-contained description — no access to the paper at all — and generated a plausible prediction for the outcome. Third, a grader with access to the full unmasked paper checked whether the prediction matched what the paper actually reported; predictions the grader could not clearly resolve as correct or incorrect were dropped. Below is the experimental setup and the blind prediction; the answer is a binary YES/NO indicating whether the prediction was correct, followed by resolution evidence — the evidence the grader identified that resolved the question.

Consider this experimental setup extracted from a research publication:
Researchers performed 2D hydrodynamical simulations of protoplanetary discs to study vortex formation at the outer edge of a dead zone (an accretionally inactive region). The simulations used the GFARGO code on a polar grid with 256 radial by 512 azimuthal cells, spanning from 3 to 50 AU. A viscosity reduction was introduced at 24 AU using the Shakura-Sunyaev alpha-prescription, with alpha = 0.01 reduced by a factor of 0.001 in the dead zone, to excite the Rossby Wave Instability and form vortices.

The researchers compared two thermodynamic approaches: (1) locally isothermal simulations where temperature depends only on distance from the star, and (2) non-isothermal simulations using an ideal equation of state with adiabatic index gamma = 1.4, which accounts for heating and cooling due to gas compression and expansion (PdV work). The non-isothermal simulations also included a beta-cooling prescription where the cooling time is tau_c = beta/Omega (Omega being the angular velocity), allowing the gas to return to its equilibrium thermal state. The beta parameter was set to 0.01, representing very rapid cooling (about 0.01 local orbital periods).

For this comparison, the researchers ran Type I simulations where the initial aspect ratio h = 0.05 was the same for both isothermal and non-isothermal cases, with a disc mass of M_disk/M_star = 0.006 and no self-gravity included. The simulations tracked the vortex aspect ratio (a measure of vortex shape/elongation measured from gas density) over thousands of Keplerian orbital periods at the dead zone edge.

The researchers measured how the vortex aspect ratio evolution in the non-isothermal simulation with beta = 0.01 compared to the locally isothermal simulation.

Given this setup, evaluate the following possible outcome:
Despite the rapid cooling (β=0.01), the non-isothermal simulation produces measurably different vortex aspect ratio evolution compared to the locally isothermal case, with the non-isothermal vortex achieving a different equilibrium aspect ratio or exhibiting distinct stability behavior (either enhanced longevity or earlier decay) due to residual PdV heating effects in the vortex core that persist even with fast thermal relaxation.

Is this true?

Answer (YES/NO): NO